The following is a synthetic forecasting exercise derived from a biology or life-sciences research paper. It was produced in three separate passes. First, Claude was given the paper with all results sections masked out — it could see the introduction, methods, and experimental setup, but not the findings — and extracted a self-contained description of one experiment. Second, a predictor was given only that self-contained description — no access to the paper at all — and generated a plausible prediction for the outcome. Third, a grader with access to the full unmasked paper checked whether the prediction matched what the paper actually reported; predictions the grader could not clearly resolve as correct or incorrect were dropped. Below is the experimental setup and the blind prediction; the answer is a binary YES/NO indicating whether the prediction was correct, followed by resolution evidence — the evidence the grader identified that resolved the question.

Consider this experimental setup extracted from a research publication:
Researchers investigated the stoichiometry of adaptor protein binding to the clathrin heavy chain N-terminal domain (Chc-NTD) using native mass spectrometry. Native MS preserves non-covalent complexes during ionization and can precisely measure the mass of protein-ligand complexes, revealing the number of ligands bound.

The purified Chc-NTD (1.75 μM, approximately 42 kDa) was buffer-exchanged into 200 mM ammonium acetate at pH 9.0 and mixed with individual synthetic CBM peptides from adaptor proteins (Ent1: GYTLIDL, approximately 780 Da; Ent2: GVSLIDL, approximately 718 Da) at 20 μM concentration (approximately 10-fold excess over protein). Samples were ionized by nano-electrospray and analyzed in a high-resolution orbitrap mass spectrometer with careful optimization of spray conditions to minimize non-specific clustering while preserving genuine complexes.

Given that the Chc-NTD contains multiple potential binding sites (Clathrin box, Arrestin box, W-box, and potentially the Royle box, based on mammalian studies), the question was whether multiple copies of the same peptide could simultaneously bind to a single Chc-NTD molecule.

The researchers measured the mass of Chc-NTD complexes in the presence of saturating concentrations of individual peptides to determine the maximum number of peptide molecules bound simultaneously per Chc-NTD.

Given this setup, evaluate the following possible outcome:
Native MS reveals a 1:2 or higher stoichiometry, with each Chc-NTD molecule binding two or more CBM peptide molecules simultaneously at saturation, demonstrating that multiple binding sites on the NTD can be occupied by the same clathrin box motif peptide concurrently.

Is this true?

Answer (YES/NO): YES